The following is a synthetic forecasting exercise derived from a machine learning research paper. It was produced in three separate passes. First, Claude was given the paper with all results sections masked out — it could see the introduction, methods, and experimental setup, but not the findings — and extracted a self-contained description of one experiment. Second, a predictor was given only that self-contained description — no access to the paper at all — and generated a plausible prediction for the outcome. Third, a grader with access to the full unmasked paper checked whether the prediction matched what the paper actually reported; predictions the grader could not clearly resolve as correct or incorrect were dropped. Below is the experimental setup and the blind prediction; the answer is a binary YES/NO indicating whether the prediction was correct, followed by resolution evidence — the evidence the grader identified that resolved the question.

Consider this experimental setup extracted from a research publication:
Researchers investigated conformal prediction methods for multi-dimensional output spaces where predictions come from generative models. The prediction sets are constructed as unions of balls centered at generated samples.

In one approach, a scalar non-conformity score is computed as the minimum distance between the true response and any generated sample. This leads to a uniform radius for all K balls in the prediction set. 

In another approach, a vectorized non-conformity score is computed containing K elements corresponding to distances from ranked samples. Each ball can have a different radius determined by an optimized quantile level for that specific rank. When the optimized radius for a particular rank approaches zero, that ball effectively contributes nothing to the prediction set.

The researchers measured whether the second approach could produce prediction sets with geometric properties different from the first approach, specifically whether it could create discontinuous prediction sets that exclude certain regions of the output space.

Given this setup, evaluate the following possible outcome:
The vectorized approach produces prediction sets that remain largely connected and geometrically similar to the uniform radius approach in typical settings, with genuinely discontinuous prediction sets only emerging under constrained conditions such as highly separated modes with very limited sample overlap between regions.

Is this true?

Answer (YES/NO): NO